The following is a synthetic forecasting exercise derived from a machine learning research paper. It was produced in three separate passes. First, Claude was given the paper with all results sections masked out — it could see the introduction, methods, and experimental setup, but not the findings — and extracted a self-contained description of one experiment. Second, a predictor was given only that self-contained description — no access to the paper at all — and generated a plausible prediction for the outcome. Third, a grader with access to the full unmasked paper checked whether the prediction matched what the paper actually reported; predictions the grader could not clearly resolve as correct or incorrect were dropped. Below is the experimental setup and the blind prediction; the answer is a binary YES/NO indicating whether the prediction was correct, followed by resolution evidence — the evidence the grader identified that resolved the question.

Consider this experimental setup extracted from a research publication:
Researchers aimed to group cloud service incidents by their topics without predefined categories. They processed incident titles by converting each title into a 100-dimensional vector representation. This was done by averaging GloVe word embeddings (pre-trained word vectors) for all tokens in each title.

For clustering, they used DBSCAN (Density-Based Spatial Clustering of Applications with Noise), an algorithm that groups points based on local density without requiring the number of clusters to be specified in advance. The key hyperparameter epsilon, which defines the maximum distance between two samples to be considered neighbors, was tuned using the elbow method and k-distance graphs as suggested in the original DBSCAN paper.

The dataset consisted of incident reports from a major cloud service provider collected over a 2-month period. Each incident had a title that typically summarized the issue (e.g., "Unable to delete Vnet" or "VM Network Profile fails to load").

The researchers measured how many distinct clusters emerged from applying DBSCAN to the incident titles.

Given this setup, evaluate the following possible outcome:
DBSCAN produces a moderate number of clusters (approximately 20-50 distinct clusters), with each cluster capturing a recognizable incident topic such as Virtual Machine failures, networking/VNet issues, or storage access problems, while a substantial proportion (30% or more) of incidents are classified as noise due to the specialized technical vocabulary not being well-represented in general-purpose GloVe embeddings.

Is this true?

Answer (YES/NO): NO